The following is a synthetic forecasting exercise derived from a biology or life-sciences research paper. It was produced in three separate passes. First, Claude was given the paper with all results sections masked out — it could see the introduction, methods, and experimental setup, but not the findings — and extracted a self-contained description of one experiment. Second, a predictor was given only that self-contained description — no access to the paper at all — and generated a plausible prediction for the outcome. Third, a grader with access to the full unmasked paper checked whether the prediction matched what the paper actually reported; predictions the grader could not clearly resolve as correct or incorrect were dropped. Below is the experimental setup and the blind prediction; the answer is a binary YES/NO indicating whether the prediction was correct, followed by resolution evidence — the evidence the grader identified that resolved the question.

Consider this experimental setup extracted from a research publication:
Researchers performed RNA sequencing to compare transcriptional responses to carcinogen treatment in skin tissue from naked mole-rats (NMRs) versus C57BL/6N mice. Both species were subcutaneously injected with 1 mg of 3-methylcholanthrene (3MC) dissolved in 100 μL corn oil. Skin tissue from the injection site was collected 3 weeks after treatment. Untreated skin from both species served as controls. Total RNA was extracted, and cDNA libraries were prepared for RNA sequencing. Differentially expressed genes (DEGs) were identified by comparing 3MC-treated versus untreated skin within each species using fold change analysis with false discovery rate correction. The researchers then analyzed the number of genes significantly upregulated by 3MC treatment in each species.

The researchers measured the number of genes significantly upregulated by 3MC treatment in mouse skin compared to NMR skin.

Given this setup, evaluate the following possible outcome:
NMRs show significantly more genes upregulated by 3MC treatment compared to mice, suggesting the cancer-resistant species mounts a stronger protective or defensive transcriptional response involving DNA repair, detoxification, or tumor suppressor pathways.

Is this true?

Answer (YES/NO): NO